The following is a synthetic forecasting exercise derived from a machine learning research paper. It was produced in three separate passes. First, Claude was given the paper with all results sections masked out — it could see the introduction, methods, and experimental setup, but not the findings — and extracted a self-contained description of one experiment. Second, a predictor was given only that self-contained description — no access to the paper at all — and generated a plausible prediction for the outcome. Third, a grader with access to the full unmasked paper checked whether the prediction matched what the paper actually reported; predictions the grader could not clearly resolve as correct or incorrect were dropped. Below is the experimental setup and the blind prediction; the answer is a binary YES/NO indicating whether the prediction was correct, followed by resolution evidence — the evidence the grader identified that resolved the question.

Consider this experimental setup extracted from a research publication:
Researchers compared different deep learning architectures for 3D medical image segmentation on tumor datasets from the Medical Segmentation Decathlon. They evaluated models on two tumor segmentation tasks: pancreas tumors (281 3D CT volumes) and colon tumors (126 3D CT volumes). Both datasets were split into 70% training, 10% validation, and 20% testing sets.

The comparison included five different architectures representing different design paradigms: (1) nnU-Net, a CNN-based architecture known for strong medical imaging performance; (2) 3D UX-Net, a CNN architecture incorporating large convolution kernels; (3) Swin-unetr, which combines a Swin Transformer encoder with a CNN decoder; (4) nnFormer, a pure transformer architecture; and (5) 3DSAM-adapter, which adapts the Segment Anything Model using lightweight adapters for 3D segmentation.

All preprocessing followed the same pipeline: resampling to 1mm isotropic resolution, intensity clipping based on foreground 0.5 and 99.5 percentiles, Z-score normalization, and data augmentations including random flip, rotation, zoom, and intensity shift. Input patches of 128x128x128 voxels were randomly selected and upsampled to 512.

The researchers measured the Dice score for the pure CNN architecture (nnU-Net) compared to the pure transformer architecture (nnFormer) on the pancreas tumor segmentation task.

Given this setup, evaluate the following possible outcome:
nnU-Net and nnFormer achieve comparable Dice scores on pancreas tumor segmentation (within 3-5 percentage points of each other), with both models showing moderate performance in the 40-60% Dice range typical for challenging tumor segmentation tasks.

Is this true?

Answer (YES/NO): NO